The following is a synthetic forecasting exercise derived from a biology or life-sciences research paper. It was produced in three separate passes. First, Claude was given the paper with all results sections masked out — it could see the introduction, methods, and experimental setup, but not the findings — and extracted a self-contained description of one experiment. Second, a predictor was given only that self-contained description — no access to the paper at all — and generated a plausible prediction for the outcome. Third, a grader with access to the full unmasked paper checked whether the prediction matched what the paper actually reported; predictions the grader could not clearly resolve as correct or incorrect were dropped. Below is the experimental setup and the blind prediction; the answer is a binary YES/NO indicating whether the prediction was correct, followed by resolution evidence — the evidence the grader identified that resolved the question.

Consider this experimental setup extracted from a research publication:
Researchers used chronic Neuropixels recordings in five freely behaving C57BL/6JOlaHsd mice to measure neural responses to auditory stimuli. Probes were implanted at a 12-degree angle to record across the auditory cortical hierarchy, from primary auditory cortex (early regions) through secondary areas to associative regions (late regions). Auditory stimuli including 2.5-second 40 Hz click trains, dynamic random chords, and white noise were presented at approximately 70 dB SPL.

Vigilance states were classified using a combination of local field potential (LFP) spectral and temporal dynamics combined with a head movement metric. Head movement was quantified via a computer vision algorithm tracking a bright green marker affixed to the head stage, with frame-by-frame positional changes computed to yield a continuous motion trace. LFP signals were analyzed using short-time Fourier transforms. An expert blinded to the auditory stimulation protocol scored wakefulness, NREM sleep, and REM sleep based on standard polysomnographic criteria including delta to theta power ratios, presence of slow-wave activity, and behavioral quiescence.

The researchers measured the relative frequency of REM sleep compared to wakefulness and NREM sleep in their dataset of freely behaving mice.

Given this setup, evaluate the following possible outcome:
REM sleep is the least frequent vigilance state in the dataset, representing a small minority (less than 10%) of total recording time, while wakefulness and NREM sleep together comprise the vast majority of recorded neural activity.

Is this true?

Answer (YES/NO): YES